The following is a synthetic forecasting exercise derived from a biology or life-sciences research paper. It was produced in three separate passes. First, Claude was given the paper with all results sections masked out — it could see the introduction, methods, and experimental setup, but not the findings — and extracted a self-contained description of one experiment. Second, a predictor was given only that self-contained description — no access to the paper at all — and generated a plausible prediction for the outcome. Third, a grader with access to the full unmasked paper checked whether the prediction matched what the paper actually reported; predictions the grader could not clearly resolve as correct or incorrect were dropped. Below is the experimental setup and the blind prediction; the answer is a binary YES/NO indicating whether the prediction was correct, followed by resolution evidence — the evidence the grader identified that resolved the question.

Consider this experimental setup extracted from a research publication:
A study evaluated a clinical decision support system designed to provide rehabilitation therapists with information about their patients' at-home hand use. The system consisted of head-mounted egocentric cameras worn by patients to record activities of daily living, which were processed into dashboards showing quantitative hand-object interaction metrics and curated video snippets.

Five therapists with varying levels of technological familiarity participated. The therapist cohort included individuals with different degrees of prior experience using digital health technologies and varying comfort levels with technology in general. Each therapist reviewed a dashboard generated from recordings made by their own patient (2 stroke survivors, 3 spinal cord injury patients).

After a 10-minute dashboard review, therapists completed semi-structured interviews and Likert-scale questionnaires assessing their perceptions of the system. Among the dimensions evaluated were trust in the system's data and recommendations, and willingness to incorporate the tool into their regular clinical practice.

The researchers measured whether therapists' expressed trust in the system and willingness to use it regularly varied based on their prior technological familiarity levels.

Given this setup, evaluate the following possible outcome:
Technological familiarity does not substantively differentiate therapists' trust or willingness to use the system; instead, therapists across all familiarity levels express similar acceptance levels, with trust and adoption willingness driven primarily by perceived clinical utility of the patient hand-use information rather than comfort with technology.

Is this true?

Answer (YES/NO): YES